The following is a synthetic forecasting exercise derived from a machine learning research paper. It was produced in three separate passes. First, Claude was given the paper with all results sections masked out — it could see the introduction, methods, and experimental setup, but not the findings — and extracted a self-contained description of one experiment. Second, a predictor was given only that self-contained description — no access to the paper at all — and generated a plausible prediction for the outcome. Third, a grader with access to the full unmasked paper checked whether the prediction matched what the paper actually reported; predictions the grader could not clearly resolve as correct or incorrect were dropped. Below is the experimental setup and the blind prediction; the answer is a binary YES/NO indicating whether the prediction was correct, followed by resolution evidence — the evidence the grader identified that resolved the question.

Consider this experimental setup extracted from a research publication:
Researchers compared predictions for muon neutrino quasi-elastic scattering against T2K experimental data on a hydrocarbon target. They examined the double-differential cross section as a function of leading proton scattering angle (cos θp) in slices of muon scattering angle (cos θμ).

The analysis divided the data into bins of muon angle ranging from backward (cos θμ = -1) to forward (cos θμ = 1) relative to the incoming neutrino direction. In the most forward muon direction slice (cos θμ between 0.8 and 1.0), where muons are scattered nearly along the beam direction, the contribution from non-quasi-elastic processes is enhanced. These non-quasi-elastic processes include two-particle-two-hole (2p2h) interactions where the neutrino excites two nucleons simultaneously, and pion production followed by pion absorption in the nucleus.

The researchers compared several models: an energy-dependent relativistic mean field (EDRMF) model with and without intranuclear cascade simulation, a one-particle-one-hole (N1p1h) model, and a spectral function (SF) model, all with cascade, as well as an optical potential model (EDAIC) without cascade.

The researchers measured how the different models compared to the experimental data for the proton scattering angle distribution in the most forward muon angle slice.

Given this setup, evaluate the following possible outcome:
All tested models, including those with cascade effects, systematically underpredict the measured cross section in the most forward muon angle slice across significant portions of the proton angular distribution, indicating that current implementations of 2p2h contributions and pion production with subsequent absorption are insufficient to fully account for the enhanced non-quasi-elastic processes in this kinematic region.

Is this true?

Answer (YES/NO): NO